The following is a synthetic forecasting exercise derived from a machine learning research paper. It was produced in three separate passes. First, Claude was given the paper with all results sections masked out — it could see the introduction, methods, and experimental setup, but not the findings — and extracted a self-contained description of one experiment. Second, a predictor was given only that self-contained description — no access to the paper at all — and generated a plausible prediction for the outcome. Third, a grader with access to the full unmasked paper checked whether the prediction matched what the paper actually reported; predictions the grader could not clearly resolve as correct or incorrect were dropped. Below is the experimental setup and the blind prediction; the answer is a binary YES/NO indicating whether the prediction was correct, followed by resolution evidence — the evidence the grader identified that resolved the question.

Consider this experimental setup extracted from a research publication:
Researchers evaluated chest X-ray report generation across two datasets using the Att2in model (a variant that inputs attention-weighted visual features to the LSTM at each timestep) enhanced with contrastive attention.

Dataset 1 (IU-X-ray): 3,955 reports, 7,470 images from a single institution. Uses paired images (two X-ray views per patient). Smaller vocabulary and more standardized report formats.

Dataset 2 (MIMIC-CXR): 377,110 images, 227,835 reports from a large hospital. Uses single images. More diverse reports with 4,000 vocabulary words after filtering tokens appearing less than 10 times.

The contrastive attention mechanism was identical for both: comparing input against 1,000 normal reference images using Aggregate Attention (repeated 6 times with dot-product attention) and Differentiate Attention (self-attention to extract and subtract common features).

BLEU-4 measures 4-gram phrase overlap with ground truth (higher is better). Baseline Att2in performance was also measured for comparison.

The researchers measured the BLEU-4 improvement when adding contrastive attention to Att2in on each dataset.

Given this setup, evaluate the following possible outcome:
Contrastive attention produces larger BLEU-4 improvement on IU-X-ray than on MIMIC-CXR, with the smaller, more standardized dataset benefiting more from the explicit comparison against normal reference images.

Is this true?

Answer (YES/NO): YES